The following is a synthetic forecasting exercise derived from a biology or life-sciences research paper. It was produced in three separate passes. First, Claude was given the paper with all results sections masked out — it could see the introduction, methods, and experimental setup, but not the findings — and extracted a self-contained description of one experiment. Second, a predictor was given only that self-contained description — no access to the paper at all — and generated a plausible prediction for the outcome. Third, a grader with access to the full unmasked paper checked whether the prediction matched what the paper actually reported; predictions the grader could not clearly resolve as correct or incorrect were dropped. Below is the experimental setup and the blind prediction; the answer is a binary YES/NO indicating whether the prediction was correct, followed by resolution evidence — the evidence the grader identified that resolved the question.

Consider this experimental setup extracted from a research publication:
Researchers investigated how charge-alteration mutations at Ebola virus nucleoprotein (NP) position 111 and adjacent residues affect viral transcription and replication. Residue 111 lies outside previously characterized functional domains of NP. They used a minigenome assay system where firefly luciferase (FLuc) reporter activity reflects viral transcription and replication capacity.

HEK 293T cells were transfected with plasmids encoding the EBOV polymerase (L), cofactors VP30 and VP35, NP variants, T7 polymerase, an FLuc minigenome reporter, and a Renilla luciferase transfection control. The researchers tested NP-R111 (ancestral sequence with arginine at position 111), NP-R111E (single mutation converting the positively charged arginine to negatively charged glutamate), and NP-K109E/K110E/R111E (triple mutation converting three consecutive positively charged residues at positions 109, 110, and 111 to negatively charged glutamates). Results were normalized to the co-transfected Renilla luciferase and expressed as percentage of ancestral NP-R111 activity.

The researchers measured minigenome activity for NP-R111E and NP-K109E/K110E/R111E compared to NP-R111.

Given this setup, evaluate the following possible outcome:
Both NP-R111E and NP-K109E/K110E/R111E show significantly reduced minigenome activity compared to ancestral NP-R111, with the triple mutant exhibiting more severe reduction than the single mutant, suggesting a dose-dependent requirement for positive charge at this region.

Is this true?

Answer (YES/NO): NO